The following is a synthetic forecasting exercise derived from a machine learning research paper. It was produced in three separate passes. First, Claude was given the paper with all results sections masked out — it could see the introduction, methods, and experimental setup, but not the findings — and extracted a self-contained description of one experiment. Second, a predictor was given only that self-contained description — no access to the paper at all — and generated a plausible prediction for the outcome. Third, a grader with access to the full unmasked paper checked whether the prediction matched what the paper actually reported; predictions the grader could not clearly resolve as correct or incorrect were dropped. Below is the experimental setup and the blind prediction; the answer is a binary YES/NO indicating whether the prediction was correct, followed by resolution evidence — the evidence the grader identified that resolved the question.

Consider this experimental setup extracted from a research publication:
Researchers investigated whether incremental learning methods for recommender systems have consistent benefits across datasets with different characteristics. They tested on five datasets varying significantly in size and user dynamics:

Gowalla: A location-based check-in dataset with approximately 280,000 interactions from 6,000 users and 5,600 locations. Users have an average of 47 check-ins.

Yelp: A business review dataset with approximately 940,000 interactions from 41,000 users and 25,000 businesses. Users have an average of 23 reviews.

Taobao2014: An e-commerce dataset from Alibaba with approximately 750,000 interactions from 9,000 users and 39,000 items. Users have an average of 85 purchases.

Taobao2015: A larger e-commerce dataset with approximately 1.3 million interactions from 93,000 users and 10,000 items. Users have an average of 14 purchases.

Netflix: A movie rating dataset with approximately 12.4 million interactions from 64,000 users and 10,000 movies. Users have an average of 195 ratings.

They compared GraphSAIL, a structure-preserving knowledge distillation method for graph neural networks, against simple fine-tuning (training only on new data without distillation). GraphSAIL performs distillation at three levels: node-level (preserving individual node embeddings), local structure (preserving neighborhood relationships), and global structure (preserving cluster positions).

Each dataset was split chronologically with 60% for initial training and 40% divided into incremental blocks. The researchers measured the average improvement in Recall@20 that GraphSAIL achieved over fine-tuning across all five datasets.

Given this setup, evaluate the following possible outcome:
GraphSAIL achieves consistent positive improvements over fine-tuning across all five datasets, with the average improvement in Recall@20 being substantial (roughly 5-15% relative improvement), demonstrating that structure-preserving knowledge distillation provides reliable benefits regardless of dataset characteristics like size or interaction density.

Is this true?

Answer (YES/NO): NO